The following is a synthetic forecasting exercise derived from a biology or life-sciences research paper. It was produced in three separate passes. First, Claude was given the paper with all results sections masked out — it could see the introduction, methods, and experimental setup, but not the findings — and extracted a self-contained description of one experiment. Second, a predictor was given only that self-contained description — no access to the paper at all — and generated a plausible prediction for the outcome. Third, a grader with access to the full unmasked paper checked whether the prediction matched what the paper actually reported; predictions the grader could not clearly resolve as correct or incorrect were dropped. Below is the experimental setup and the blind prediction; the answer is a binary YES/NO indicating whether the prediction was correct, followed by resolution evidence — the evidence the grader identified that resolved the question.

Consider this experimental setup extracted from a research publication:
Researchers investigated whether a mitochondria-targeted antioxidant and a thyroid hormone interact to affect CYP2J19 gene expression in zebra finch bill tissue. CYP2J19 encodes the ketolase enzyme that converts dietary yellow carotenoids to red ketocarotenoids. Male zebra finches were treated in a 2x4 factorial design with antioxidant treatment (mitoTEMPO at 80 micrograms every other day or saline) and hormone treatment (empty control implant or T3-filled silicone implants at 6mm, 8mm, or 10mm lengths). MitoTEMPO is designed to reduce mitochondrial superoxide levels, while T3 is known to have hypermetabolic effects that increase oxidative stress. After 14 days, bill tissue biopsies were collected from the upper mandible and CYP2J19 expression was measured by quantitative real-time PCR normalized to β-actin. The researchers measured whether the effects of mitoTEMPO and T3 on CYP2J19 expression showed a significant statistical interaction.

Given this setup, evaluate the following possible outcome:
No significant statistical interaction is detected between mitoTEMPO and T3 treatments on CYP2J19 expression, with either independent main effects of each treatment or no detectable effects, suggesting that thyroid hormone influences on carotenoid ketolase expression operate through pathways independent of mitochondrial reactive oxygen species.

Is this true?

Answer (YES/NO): NO